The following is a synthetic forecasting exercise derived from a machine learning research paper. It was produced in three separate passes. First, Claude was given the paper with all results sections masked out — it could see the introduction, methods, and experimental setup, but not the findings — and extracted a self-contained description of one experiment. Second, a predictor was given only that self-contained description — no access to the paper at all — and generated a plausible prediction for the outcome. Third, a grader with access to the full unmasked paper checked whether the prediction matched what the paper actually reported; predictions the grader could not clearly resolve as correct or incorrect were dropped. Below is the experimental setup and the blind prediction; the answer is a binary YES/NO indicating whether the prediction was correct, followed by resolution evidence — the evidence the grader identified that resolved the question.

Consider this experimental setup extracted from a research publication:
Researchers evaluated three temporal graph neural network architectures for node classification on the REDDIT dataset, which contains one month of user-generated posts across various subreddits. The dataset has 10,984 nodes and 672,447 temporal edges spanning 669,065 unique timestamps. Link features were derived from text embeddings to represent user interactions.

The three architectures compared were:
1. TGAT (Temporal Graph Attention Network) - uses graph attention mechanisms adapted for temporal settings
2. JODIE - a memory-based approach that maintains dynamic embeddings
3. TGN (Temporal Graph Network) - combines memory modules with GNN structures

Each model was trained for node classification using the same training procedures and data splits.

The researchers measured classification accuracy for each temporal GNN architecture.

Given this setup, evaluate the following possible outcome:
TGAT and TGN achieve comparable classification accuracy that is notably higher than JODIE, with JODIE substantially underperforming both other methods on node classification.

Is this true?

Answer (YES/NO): NO